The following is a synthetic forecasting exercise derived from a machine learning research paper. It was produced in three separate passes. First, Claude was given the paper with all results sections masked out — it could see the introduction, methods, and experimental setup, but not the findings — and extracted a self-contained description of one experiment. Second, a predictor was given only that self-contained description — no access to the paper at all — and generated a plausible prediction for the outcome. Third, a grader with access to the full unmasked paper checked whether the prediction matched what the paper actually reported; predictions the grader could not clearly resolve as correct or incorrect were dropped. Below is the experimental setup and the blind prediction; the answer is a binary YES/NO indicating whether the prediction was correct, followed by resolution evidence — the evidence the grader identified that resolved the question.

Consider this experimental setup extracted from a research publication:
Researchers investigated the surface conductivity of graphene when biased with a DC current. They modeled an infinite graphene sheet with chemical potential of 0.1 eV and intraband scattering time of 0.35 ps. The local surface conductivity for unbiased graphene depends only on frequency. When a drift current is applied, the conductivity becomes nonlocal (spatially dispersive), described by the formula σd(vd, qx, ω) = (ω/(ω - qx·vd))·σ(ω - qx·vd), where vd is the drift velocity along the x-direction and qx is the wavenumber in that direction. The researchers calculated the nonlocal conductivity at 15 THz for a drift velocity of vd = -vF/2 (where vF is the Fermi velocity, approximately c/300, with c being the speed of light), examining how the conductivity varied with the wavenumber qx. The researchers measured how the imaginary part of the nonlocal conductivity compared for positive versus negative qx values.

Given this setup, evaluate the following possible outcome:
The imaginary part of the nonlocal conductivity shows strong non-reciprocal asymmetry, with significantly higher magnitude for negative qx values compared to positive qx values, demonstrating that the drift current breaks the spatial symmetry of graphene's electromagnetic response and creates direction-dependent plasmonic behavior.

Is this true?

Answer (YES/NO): YES